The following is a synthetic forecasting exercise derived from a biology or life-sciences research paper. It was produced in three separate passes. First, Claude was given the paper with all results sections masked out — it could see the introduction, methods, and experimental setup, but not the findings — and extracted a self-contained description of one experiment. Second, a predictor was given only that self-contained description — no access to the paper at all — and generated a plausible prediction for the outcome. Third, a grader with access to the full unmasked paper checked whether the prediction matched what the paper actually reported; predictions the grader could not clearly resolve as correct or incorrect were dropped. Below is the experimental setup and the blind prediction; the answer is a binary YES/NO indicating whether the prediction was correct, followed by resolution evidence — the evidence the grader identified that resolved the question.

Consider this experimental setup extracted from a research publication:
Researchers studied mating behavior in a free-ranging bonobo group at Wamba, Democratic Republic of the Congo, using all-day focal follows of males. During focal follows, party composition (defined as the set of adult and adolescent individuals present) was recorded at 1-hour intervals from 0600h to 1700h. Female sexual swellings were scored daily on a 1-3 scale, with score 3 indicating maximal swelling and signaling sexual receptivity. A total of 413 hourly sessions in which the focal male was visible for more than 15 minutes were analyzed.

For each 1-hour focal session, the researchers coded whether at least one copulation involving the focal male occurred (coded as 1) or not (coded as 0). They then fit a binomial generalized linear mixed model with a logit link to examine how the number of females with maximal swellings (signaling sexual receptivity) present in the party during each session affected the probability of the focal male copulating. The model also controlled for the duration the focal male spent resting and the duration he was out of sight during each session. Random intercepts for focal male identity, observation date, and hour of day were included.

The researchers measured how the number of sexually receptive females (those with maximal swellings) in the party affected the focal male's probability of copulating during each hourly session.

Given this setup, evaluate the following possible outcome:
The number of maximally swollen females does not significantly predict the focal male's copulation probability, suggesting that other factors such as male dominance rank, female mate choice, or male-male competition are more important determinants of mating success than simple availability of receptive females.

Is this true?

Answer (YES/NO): NO